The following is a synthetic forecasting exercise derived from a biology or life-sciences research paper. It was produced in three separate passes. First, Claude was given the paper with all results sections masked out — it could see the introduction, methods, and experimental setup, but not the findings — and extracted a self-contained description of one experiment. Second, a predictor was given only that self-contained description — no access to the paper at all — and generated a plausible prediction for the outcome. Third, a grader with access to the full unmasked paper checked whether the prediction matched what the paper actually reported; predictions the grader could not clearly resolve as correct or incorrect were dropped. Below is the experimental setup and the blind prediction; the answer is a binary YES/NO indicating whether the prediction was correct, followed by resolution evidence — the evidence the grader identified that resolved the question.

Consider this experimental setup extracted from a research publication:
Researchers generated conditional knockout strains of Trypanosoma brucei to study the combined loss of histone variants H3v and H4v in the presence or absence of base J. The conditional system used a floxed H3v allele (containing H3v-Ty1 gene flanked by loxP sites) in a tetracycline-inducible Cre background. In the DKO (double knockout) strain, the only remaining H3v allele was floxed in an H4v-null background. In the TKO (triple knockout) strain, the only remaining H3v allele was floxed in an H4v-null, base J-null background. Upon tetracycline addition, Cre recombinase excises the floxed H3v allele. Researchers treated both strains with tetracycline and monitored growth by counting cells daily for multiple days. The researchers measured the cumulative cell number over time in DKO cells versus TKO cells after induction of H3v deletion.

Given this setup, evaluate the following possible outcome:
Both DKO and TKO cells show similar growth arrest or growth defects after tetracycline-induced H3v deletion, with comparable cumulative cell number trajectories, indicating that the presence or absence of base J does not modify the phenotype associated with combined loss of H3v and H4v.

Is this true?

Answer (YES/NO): NO